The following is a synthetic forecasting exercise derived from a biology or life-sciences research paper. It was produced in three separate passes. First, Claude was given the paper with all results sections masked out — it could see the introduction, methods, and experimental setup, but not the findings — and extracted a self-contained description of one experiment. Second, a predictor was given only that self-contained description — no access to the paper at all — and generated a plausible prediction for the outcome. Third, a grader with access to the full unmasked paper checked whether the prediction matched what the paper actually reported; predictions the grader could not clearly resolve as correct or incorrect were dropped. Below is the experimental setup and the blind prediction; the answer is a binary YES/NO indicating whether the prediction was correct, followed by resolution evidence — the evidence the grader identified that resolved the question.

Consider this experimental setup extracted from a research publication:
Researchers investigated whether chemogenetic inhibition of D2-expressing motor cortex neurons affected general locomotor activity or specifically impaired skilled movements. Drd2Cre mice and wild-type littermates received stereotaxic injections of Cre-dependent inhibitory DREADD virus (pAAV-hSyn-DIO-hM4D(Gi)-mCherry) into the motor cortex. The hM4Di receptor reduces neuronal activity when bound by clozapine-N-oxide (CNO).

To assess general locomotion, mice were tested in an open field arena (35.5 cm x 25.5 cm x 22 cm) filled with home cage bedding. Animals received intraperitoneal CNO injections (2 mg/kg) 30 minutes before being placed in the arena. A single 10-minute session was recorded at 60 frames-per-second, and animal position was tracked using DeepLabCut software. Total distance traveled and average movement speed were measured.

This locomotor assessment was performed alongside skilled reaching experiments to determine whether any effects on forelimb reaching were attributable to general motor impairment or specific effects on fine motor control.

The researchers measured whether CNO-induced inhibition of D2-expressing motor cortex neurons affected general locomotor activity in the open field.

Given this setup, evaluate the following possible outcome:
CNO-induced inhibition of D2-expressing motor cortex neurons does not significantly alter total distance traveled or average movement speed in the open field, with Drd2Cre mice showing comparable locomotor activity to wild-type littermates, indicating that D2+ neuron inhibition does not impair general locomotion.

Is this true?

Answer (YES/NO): YES